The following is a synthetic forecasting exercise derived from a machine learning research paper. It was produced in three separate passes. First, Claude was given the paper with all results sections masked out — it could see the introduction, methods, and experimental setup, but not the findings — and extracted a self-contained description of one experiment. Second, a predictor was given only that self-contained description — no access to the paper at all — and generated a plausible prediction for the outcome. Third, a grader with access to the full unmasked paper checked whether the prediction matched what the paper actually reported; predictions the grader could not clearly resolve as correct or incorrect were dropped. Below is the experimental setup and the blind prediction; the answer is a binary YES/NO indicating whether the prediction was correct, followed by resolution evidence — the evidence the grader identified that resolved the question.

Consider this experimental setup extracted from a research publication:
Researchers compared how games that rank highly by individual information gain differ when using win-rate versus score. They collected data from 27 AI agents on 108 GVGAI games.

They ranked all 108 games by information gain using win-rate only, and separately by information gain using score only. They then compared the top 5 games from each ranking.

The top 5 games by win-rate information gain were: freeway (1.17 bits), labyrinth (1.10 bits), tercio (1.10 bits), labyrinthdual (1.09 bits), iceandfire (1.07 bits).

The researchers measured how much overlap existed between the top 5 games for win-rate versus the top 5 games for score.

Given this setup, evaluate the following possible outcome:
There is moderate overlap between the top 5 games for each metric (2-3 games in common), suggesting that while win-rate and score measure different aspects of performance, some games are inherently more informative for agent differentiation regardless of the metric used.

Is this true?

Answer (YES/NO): YES